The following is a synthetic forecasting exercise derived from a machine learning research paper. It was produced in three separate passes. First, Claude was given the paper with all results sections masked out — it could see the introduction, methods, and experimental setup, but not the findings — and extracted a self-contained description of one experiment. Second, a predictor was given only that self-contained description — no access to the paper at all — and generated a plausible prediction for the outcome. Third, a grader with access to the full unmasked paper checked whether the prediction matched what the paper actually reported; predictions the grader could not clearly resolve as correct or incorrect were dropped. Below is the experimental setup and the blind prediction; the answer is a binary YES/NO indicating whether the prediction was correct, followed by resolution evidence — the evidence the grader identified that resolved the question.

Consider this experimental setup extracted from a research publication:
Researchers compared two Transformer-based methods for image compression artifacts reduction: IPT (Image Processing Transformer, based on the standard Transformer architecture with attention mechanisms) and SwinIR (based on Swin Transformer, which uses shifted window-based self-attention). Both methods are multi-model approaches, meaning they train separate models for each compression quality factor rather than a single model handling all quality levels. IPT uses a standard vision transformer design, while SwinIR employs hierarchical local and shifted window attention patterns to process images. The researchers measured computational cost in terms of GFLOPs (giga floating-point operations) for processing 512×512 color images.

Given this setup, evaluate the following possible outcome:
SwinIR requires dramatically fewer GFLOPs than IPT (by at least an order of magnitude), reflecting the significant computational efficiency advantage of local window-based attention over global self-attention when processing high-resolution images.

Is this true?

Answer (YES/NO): NO